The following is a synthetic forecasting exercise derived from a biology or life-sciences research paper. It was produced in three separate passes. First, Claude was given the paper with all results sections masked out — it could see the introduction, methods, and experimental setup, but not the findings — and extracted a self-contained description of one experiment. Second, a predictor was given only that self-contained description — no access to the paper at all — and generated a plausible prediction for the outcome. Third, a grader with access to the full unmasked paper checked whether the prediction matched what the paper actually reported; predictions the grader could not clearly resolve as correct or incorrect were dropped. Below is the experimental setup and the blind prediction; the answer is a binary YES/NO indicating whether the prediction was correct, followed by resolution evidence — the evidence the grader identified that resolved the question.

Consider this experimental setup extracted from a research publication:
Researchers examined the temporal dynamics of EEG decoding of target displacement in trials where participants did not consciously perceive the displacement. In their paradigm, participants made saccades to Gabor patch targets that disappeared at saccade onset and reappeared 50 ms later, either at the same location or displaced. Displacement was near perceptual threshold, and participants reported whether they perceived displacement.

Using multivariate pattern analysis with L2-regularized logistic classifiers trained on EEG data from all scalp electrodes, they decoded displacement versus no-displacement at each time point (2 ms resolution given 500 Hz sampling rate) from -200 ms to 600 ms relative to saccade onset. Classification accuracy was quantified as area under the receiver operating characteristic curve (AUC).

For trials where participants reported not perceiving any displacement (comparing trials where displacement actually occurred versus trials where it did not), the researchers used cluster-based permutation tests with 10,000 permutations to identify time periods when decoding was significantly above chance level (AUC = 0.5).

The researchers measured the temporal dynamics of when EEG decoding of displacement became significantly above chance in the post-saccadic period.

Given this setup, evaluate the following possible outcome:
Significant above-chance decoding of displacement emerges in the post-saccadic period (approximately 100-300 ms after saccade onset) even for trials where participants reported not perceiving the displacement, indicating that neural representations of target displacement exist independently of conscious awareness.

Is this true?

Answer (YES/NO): YES